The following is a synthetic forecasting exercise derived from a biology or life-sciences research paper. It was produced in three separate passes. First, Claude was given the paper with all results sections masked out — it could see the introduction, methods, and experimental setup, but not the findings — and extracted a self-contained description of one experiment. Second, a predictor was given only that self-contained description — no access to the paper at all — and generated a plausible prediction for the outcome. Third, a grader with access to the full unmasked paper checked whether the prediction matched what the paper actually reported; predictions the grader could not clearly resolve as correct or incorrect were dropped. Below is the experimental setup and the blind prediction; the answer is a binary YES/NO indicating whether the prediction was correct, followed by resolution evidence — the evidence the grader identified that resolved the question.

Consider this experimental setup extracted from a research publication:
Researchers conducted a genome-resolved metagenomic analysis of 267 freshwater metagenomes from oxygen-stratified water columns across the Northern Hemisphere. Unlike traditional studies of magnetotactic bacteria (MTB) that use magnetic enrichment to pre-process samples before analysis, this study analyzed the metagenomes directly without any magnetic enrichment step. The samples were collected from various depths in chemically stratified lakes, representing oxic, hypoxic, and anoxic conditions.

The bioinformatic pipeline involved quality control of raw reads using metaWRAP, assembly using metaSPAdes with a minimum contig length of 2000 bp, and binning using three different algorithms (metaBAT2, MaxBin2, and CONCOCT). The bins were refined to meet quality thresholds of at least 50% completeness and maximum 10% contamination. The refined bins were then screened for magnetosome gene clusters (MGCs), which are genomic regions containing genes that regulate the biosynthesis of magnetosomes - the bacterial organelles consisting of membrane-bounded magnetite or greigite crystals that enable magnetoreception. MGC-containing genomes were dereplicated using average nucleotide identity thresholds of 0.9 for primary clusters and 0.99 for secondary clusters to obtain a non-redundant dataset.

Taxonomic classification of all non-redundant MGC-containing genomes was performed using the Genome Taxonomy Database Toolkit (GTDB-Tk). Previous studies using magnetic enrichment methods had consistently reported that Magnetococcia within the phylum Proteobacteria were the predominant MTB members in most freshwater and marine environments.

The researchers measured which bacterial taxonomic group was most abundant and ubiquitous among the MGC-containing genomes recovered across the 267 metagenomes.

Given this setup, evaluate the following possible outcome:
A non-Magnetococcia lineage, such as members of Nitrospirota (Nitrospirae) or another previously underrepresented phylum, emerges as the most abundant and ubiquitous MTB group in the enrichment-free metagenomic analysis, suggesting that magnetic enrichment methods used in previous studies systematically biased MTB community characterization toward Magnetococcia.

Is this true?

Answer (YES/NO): YES